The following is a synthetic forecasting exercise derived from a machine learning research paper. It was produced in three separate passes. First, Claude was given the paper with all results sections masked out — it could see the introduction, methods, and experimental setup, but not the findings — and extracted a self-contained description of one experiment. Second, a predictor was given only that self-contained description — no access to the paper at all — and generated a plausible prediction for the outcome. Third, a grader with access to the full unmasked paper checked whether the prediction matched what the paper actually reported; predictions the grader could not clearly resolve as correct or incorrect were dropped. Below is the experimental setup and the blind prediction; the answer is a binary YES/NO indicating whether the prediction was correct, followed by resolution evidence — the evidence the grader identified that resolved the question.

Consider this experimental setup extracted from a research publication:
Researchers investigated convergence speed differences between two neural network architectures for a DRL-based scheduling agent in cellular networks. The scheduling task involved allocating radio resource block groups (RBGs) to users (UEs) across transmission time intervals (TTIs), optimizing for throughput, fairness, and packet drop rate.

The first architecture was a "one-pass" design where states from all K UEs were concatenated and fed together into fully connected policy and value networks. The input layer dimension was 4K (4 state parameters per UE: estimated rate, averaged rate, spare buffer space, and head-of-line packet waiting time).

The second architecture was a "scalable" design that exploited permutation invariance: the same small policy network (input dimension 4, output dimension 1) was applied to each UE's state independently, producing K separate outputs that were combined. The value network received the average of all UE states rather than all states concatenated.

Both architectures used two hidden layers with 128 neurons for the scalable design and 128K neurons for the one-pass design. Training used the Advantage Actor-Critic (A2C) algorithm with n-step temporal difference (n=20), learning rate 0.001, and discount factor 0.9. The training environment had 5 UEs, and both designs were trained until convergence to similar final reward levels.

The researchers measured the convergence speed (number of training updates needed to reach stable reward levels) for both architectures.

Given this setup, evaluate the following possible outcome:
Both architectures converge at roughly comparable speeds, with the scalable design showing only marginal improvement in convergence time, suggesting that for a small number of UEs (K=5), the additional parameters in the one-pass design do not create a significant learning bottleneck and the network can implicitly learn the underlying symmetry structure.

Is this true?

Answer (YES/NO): NO